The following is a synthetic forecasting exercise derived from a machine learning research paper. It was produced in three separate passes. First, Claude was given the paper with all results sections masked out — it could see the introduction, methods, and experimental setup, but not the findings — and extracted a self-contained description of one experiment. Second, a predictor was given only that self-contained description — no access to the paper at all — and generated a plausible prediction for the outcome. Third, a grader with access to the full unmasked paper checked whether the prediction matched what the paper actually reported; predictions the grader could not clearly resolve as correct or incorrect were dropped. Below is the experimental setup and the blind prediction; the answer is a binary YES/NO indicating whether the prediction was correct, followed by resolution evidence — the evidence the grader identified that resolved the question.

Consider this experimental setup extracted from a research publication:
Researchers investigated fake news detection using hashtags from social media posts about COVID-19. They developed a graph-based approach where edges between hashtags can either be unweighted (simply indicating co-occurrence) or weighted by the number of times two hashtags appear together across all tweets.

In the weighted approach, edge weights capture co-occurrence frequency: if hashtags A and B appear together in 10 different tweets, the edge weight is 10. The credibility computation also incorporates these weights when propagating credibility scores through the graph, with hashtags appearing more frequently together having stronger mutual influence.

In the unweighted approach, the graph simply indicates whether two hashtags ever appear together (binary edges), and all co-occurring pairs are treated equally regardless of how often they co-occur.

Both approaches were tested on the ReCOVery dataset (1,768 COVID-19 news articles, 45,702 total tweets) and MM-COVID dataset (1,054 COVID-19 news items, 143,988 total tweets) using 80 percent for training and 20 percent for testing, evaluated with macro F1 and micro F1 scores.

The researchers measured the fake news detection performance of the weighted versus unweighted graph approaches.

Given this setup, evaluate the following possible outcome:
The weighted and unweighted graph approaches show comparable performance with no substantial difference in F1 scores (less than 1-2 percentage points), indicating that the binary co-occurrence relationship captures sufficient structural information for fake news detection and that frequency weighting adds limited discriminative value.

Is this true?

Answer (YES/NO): NO